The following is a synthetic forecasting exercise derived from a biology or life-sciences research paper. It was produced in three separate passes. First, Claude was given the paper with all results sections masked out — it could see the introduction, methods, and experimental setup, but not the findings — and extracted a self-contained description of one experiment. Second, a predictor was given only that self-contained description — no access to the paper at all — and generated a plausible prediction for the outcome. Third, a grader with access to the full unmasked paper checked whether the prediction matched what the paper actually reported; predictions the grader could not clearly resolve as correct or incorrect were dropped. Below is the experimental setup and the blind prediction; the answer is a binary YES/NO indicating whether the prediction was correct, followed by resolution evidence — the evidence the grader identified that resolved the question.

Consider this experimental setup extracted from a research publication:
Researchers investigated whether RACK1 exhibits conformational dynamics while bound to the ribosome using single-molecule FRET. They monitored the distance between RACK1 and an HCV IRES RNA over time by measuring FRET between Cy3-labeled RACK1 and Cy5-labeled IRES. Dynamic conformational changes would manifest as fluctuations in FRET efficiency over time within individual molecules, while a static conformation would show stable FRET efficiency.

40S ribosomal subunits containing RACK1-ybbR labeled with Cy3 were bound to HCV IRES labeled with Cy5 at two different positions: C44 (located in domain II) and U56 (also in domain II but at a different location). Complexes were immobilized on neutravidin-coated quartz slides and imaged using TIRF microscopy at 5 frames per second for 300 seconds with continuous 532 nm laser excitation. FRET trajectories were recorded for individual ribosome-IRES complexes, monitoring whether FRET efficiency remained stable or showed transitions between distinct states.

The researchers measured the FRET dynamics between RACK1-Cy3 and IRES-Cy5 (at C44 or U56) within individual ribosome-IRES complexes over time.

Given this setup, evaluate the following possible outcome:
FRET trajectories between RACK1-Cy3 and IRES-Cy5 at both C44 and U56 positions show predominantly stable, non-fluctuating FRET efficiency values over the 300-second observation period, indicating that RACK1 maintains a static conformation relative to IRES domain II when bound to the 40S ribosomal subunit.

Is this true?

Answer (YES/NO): YES